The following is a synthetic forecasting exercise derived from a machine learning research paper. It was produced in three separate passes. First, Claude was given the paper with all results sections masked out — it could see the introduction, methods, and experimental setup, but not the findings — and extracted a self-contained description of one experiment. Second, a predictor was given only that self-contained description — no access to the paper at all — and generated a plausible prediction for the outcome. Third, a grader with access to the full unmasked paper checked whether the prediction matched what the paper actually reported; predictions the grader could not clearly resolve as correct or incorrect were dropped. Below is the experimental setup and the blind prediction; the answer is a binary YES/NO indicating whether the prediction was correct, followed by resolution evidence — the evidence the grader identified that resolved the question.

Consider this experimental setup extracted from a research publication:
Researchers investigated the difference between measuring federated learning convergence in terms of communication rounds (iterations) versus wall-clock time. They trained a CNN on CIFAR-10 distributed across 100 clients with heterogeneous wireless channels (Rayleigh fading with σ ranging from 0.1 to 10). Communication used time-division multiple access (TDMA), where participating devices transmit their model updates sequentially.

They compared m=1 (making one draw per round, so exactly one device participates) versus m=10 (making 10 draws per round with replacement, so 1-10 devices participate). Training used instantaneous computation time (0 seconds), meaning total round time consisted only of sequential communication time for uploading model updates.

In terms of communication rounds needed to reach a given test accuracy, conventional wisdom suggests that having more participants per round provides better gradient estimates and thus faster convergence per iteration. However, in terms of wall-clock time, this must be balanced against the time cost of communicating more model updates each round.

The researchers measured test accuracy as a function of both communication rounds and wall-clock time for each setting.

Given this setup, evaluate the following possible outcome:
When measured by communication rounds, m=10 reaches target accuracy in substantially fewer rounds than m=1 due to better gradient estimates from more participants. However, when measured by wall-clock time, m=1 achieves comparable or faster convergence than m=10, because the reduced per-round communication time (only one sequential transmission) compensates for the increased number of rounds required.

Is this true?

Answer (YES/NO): YES